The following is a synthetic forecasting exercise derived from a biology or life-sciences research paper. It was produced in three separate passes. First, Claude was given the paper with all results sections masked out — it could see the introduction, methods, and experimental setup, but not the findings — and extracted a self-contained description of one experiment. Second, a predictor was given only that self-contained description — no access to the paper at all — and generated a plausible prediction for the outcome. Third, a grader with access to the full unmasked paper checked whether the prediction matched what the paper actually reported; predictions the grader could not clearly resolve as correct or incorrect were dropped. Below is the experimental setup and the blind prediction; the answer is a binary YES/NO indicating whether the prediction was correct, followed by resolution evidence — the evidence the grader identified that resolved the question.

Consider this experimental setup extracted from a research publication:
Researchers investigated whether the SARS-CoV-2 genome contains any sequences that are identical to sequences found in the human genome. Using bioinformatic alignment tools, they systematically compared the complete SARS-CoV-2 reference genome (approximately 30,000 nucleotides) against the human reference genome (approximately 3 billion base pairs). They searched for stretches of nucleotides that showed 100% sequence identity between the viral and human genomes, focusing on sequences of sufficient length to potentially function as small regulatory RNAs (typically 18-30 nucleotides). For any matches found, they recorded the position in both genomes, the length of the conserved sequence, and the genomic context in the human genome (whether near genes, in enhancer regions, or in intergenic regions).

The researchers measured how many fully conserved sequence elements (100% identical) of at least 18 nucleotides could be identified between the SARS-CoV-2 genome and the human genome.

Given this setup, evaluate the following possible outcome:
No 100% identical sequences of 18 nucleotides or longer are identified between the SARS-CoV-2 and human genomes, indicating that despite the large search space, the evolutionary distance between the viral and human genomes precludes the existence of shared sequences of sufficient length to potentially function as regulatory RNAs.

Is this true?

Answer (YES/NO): NO